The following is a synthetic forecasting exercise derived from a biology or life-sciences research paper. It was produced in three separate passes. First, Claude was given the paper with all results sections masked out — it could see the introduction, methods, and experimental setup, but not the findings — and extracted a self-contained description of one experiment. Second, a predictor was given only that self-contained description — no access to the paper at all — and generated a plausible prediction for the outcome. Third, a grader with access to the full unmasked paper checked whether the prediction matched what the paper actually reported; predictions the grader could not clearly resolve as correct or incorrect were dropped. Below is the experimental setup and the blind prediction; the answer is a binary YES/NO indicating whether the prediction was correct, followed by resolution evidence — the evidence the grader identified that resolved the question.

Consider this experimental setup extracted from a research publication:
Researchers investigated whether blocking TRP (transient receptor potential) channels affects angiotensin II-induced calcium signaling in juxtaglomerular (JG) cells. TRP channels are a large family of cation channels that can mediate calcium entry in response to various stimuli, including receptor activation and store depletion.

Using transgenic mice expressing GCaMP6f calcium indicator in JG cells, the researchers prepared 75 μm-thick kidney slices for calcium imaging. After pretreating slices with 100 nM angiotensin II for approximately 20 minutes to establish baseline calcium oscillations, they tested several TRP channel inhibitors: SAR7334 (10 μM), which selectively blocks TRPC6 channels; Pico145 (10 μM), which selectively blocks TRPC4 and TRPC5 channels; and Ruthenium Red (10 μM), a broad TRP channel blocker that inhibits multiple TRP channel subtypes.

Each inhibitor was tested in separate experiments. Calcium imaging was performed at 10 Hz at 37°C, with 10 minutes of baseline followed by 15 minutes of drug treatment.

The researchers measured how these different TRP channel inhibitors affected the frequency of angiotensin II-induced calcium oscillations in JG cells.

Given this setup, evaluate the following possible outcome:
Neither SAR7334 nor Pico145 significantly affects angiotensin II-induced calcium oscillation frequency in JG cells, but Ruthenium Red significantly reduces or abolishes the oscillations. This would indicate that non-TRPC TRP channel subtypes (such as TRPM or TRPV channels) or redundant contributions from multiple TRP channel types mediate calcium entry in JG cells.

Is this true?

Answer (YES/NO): NO